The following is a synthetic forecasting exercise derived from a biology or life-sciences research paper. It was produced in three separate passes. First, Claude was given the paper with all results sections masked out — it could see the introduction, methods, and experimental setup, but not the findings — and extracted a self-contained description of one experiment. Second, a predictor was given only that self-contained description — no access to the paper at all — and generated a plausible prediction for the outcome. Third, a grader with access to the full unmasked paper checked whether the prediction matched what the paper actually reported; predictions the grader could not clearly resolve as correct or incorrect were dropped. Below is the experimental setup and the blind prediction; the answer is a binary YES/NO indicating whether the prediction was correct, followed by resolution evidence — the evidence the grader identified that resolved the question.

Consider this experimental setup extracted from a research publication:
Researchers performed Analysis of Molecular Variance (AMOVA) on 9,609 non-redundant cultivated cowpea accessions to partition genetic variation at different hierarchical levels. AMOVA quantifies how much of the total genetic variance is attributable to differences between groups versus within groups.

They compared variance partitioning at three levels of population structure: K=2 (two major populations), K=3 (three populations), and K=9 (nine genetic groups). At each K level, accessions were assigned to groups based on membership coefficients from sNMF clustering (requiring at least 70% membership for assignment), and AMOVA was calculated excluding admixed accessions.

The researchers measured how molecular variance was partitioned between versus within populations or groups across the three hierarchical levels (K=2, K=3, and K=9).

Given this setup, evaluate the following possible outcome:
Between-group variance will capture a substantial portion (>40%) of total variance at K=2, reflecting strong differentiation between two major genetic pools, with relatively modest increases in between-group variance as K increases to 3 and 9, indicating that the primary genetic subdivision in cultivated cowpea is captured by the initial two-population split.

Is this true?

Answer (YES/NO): NO